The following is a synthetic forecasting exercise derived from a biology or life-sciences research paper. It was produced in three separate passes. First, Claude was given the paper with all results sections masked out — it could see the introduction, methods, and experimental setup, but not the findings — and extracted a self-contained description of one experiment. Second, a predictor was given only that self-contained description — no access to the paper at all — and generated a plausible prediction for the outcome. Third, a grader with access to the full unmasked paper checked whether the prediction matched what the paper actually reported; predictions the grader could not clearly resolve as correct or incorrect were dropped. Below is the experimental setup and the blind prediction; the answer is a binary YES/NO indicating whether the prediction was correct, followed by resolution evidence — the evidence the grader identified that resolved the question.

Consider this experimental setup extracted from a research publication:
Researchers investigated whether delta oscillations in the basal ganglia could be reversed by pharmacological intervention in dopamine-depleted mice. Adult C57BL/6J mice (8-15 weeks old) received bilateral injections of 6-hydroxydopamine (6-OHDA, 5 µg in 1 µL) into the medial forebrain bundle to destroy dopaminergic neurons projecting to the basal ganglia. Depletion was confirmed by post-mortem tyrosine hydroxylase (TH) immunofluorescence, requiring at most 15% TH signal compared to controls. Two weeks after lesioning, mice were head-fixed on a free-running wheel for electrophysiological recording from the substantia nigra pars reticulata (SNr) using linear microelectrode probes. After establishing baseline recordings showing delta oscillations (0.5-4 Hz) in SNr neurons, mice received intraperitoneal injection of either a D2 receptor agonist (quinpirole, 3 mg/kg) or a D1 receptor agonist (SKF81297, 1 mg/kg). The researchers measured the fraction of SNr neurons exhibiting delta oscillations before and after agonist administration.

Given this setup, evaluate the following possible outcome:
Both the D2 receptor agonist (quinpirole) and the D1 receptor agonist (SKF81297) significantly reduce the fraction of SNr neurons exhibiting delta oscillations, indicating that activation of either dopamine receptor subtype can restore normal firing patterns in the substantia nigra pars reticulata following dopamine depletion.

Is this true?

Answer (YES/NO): NO